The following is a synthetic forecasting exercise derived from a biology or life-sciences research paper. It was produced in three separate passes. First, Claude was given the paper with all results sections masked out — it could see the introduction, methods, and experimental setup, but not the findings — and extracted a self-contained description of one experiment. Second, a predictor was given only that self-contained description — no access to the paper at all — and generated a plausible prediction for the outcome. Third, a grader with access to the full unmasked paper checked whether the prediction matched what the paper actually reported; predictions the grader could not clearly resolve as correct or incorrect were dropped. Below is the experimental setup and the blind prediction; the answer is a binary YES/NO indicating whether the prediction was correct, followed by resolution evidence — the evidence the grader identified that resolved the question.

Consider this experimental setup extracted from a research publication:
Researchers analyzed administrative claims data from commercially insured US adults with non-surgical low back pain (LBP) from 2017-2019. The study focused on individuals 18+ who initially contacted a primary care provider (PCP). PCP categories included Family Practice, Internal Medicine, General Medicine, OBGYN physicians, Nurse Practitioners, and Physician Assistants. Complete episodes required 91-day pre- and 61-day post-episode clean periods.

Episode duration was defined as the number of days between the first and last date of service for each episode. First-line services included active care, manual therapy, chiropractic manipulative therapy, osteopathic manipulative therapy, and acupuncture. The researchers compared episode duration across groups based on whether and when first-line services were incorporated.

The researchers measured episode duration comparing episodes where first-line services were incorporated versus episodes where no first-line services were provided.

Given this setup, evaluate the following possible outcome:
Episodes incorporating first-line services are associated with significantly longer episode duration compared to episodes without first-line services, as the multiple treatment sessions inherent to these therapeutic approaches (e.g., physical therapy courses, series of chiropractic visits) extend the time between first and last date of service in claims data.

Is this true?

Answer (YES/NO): YES